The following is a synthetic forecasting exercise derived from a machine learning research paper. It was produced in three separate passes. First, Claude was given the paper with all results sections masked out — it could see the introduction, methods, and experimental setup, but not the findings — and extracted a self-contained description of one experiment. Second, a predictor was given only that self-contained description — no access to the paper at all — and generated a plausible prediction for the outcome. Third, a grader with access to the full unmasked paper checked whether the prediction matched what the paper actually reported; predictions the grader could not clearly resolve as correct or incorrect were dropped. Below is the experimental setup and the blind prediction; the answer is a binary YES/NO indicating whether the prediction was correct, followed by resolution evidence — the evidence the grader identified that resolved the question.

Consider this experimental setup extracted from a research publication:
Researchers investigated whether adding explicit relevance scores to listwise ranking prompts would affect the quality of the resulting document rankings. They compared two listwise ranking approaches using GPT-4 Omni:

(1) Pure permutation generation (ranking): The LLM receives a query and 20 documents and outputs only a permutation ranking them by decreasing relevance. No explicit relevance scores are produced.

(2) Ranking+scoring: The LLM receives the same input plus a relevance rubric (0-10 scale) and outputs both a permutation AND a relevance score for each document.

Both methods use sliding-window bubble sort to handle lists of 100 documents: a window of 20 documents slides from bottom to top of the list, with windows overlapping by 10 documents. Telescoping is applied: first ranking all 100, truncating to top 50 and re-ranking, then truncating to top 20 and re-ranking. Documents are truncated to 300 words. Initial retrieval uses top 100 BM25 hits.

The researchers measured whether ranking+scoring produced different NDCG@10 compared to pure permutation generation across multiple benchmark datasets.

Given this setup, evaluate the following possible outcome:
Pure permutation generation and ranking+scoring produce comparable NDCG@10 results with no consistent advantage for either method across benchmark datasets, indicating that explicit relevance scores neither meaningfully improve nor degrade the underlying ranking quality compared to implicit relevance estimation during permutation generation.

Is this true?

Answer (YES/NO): YES